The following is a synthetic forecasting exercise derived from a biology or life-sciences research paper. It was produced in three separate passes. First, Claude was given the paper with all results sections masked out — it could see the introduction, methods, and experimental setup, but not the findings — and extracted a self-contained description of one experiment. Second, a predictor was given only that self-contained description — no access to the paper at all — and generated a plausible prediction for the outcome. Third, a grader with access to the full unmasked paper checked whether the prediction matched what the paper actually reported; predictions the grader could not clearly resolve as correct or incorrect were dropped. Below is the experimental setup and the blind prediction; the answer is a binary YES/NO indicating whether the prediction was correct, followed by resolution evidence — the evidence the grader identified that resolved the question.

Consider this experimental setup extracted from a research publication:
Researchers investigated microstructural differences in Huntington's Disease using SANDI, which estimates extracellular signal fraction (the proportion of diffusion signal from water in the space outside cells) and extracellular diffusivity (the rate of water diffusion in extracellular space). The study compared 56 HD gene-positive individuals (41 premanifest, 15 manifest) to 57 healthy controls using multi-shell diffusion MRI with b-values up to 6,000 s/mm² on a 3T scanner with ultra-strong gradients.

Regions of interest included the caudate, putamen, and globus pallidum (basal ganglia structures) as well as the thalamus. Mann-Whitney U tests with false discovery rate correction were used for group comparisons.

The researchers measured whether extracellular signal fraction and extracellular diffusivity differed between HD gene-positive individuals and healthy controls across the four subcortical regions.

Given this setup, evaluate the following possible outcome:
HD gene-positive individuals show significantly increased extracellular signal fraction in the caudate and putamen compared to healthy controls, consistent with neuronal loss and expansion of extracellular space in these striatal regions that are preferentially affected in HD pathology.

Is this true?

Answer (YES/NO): YES